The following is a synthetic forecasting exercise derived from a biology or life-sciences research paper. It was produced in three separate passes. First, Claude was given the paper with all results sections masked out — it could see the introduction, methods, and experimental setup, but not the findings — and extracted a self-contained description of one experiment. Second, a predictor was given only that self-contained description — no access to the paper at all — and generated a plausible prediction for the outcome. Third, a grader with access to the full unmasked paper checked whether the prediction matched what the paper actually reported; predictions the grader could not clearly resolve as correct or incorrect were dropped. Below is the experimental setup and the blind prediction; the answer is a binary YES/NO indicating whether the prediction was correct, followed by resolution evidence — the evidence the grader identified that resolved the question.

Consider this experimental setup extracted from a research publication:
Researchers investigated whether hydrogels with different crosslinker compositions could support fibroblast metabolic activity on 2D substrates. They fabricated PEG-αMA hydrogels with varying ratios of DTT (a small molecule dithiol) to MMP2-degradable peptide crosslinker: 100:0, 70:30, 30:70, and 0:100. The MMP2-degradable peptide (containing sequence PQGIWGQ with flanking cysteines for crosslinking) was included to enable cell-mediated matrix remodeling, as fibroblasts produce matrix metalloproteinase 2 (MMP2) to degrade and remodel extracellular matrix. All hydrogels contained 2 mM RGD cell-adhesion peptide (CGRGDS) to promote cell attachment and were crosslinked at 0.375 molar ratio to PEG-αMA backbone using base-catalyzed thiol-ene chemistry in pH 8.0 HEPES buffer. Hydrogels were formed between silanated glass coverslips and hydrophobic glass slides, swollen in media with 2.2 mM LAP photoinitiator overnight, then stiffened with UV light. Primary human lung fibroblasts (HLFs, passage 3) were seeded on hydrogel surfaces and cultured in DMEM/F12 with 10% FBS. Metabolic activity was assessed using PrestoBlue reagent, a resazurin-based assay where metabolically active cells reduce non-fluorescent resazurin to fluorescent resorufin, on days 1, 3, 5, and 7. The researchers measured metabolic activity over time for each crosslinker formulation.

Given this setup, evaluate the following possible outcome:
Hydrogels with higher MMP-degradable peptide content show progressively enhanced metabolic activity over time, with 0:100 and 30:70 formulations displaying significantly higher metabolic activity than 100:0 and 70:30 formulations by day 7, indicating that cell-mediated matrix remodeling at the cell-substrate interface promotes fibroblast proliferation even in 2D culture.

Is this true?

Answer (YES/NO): NO